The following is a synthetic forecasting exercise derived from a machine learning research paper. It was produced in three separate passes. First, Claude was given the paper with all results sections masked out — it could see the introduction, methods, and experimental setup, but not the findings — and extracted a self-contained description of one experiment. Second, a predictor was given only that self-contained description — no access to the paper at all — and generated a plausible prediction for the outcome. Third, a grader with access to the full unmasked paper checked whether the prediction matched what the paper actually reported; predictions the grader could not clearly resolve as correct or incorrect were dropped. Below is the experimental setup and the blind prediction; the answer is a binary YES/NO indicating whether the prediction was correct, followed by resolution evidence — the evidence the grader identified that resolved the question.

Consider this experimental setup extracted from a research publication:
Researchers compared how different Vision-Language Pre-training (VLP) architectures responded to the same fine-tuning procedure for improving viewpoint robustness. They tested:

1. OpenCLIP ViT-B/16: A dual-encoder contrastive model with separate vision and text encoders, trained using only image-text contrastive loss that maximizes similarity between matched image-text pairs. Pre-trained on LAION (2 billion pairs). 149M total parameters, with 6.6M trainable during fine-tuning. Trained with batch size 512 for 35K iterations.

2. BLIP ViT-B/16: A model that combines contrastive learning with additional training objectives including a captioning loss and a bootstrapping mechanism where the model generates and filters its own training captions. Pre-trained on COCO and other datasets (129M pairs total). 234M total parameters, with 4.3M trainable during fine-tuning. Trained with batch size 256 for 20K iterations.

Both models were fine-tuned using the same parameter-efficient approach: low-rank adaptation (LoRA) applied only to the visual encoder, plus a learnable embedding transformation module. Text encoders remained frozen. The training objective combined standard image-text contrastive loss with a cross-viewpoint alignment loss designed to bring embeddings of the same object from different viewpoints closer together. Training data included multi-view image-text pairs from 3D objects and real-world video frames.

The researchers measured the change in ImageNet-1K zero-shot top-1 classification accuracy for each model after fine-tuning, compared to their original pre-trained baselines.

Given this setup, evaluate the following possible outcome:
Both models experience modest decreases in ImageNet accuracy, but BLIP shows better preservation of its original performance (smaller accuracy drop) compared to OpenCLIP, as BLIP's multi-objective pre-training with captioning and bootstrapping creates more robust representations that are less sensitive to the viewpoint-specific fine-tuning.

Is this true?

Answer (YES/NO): NO